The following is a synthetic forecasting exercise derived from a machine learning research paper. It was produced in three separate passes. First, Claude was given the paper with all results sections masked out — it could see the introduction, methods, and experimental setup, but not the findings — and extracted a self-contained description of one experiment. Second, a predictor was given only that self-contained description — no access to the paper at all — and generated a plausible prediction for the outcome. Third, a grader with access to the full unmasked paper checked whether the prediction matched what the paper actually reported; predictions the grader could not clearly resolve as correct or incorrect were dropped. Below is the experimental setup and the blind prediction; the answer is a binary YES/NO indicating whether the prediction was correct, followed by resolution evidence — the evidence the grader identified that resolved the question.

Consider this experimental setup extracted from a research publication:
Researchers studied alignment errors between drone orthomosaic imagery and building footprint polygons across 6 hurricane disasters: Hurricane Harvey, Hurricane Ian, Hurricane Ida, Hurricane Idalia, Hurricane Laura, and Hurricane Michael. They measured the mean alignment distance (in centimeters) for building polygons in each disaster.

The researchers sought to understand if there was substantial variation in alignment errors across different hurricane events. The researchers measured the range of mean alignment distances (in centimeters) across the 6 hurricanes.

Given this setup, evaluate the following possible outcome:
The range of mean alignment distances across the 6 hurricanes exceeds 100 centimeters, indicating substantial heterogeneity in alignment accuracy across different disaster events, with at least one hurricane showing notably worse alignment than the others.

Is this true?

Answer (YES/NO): YES